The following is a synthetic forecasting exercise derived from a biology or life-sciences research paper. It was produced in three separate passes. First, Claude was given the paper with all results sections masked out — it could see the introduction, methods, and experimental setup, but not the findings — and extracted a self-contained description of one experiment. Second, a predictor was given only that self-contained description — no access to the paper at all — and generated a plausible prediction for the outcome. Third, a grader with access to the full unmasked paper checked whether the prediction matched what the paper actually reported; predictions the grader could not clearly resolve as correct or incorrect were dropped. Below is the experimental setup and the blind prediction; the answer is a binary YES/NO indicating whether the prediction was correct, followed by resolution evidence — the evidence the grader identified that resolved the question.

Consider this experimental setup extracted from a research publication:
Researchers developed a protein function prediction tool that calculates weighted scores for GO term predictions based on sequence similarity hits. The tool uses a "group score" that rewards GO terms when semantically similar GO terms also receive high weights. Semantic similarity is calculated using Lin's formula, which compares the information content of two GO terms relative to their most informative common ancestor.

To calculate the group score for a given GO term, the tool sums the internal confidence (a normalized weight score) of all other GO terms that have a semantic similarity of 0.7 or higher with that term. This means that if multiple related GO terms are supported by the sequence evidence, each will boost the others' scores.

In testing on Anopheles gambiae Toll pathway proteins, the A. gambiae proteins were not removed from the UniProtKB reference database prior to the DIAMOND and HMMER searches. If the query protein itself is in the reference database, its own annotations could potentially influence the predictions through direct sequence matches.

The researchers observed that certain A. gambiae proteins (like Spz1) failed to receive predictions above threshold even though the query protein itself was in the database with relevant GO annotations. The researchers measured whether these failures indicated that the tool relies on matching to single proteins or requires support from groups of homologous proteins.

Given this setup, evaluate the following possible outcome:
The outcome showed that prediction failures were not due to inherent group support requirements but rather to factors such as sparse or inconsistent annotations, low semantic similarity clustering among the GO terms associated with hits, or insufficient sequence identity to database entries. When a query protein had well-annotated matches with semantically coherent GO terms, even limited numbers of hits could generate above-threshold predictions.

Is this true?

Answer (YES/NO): NO